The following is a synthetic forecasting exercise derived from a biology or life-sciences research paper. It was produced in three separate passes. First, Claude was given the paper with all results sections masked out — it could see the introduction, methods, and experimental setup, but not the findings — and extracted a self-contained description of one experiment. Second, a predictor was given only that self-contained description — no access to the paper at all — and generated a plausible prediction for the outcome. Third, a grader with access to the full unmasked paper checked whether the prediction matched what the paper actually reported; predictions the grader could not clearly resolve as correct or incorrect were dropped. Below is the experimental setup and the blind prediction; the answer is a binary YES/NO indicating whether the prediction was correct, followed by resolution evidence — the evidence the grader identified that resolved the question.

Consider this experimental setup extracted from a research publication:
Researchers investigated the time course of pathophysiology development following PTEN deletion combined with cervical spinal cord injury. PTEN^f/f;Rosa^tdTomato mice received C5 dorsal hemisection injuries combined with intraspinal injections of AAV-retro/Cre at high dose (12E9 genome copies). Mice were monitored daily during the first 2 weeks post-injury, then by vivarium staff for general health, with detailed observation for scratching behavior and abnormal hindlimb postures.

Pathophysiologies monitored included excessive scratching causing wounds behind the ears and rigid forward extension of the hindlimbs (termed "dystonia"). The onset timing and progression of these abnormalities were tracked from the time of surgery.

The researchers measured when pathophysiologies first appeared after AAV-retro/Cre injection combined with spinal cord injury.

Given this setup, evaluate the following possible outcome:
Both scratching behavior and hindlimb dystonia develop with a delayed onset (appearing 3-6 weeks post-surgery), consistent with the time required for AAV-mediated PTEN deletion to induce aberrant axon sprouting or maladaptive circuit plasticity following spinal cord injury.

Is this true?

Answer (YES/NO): NO